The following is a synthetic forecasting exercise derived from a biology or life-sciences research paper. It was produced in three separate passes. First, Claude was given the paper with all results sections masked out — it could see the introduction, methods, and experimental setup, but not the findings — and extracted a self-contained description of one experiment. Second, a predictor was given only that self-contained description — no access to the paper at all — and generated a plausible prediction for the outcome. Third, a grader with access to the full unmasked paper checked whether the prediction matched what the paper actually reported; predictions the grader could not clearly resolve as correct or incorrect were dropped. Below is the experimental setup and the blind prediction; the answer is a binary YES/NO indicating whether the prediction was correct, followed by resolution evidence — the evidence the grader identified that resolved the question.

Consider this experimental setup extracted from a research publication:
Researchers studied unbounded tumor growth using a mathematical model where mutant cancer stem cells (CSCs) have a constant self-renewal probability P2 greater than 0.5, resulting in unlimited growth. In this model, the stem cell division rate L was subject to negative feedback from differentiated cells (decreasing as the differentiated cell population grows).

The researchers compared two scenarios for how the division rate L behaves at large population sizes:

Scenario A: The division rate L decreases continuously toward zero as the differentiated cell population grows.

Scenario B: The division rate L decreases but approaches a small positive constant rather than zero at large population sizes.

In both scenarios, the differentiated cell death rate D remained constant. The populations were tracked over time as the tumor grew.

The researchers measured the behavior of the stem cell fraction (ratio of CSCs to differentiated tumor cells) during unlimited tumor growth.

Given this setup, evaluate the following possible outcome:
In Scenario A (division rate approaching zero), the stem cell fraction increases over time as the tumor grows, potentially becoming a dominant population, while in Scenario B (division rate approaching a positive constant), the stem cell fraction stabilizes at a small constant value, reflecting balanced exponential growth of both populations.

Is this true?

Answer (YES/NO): YES